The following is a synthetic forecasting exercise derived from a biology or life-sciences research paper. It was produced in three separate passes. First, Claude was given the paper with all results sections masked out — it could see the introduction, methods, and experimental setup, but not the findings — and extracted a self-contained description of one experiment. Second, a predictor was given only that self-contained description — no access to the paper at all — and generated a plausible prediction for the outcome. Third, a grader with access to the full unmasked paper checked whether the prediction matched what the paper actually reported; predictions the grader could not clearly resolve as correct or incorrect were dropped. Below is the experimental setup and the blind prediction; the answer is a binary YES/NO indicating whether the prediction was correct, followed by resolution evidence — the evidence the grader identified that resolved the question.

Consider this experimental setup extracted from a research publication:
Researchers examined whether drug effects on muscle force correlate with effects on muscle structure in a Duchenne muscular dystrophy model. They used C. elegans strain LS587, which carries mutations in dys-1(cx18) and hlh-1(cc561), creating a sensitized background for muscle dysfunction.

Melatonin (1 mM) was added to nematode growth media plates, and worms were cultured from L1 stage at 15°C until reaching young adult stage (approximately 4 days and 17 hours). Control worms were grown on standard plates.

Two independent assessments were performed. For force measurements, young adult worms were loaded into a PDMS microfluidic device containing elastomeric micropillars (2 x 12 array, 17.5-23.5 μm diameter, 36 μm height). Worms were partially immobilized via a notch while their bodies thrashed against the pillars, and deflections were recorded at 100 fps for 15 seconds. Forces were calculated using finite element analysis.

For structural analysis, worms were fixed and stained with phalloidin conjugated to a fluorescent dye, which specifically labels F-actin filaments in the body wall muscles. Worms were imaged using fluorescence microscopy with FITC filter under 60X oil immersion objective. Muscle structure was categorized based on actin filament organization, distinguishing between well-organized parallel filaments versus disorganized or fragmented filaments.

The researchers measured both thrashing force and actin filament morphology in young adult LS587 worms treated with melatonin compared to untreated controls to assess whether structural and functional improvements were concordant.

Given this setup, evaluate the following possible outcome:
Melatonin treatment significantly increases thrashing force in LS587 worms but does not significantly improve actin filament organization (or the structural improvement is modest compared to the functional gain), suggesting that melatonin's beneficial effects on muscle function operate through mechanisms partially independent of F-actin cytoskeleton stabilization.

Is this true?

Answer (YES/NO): YES